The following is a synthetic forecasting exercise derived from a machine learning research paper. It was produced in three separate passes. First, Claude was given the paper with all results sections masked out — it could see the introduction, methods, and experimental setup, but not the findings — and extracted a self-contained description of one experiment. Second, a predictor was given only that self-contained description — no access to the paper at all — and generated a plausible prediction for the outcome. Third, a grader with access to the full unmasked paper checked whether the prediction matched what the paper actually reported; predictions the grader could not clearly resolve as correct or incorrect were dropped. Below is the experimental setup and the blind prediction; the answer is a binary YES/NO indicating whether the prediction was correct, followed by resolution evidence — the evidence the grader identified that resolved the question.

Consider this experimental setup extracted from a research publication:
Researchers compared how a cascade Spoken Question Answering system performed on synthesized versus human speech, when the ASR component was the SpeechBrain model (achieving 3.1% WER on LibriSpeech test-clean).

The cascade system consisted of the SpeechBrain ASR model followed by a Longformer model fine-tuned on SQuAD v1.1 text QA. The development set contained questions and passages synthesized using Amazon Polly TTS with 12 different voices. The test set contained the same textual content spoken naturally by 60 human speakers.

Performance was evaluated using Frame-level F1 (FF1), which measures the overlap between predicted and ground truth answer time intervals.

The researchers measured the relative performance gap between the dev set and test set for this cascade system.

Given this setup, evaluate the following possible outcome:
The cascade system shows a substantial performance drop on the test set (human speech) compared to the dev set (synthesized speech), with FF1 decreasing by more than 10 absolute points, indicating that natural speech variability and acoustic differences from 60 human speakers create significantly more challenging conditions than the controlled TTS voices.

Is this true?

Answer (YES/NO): YES